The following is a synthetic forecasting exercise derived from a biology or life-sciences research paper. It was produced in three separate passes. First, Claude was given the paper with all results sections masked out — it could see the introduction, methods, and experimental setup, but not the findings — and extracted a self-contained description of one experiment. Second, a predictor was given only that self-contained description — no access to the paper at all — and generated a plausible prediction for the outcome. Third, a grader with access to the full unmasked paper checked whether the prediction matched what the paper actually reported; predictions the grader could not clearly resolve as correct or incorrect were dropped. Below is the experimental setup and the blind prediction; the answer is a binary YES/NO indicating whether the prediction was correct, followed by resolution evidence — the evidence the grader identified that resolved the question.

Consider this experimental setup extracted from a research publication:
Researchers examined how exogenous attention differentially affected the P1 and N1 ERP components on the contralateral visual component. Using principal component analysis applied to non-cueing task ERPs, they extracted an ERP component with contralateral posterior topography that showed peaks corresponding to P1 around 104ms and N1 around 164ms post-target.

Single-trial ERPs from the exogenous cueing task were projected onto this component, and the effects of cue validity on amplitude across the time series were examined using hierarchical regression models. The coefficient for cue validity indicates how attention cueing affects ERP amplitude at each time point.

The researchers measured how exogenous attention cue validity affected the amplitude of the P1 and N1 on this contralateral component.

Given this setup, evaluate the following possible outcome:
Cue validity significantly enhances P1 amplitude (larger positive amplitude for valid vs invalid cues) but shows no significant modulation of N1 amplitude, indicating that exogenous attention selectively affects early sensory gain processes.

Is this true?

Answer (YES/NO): NO